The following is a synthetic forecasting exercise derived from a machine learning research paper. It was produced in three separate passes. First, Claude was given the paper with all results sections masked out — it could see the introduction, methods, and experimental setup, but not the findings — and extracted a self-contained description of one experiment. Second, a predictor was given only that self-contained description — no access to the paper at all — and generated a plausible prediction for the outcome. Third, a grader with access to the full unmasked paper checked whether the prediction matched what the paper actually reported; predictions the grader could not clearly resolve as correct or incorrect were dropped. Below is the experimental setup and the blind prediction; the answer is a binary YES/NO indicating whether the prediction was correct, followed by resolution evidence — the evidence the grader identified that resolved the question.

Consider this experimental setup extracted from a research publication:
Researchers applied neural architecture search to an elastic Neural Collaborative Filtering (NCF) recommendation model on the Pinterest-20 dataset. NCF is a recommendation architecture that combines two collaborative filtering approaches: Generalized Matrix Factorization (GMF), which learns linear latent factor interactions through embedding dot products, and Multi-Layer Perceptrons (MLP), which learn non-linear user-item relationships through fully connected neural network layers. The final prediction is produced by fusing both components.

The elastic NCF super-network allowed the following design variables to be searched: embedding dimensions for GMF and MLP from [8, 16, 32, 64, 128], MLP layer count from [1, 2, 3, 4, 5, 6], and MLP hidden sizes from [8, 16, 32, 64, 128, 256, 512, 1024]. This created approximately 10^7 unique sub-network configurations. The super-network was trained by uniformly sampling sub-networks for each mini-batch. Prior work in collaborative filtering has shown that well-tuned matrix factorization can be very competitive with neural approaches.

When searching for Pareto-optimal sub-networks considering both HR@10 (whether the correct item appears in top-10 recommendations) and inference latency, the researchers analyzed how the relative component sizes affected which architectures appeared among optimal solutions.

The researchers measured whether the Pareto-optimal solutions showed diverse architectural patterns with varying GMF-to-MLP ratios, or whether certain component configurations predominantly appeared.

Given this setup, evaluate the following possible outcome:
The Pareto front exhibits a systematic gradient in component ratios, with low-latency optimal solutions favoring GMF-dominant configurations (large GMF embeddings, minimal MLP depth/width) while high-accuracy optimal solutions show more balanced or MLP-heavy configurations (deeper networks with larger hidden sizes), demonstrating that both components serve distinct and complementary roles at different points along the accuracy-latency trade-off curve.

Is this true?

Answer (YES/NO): NO